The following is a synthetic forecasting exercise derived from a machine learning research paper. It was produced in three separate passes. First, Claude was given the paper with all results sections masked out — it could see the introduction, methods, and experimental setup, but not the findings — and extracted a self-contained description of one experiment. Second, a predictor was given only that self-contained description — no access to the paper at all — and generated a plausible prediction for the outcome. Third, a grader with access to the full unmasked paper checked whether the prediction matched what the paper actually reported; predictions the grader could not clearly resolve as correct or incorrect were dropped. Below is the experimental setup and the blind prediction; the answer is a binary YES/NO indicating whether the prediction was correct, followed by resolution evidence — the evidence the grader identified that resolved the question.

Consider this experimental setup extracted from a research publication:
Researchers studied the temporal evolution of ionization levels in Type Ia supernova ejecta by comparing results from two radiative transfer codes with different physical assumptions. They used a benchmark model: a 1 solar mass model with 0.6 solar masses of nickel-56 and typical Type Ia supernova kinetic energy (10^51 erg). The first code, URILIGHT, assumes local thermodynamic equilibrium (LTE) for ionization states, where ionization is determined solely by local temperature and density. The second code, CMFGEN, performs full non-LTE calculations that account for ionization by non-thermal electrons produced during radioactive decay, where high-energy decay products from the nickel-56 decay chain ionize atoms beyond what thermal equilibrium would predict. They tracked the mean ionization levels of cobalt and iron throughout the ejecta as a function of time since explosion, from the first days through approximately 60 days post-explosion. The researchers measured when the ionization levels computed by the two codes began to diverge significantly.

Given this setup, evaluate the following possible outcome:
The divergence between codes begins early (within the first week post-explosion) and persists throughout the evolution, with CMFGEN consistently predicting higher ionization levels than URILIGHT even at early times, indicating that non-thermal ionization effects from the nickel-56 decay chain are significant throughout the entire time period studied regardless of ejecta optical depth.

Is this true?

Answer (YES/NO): NO